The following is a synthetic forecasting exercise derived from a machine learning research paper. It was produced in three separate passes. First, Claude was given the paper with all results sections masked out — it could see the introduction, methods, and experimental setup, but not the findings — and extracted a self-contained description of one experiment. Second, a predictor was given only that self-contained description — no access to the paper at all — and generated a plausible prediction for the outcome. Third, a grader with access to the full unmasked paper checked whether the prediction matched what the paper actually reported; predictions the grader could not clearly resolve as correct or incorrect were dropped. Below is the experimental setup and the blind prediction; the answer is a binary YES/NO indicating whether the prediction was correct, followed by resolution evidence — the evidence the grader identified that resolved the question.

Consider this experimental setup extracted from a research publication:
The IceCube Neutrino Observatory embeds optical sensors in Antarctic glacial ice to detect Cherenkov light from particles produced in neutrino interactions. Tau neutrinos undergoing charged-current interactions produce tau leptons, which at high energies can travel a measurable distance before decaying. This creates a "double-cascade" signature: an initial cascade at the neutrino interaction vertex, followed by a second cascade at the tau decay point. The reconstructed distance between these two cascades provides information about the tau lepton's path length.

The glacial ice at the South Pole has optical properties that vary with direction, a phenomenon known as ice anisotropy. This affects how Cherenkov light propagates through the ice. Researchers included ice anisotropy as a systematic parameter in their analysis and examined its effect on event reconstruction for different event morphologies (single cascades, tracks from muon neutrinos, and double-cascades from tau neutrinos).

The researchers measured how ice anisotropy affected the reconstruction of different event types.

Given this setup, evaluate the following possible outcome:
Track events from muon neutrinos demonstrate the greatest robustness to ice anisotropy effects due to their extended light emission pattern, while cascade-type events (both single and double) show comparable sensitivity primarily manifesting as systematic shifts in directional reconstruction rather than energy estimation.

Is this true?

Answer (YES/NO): NO